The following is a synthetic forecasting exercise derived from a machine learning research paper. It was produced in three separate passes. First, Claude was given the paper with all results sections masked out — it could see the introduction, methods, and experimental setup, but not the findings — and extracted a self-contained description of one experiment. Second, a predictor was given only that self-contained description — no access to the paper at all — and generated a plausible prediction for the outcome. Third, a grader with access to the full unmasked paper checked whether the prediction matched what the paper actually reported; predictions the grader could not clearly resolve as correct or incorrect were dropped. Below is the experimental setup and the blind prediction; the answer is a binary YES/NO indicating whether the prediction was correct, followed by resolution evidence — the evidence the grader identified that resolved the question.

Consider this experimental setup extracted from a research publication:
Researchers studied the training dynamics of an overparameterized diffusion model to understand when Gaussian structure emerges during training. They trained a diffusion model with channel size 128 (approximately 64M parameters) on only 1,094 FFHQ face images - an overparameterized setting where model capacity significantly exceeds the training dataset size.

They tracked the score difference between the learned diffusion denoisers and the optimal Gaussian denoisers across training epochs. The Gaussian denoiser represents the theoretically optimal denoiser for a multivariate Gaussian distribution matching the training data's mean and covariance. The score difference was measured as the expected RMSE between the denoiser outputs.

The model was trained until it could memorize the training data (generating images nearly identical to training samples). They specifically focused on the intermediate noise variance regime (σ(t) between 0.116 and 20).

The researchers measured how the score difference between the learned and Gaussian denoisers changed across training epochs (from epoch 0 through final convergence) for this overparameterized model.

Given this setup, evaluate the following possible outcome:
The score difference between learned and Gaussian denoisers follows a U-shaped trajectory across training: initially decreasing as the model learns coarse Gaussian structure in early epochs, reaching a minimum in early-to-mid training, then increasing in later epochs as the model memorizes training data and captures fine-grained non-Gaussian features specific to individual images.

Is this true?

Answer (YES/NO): YES